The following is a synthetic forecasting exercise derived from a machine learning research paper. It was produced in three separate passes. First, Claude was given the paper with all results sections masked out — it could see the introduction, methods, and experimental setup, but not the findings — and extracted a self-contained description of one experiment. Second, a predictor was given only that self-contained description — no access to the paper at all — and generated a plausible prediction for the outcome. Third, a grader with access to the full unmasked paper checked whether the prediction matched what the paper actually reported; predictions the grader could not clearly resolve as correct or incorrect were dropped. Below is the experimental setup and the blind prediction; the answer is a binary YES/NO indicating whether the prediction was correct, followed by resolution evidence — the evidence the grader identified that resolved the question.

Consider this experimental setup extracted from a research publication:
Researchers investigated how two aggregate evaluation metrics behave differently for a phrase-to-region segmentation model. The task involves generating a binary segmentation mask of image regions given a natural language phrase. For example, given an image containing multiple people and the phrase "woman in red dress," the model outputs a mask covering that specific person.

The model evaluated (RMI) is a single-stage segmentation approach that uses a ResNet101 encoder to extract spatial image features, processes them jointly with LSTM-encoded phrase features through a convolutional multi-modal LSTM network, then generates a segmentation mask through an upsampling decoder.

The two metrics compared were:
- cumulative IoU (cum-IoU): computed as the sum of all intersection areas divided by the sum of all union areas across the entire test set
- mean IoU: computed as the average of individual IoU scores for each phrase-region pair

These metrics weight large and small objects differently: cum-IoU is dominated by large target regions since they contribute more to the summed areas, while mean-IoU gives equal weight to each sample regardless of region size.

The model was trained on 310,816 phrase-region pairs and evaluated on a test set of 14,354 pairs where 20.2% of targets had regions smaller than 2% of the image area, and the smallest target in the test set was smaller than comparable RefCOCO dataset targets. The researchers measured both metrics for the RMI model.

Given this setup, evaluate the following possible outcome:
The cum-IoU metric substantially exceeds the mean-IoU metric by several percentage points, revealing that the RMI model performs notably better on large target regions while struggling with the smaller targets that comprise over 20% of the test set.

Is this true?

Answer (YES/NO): YES